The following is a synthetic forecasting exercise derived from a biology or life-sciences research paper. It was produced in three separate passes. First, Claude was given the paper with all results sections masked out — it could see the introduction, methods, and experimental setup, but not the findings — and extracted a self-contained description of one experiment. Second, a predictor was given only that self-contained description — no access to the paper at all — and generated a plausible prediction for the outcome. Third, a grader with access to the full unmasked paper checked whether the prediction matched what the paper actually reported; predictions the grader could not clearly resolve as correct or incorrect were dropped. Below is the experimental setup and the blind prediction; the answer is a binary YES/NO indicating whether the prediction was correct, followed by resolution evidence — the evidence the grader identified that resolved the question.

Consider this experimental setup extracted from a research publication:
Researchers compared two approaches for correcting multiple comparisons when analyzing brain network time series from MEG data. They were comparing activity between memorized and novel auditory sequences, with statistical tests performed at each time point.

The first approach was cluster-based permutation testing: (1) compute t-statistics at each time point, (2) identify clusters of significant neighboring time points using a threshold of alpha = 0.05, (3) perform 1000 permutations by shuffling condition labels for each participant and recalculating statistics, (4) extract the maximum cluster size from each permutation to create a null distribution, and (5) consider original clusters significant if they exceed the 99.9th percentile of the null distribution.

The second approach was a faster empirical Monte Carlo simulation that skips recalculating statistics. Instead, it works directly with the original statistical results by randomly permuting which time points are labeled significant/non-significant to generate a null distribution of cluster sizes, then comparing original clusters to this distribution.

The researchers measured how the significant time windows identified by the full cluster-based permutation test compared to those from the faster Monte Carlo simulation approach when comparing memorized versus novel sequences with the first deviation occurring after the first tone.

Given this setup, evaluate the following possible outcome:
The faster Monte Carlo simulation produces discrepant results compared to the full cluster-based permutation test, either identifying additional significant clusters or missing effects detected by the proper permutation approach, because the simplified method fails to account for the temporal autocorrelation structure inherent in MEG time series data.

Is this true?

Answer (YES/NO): NO